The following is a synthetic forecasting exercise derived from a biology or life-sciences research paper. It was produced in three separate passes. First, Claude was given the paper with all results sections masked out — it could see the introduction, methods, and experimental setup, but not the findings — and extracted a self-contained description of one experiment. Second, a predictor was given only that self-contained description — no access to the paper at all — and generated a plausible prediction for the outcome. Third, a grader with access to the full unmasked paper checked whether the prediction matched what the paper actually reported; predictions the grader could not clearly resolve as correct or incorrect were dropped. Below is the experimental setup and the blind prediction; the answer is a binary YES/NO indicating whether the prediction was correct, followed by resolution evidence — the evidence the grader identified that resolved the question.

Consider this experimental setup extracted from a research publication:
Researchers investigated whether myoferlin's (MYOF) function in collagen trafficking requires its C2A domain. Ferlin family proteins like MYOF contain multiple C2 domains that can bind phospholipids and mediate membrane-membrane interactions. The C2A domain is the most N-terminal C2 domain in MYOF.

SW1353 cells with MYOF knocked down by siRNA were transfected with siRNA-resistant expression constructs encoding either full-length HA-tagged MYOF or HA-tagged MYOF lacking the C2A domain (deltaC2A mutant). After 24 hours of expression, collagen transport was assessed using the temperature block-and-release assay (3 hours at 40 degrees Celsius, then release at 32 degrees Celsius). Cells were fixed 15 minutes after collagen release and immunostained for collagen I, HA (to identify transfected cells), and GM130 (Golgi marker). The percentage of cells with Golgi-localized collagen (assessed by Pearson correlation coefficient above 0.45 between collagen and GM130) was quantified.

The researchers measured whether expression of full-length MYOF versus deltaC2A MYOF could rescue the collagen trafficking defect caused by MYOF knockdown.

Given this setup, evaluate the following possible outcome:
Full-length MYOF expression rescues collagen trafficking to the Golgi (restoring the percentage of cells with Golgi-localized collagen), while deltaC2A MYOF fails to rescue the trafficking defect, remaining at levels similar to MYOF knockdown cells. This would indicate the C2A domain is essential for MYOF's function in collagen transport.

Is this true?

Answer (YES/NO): YES